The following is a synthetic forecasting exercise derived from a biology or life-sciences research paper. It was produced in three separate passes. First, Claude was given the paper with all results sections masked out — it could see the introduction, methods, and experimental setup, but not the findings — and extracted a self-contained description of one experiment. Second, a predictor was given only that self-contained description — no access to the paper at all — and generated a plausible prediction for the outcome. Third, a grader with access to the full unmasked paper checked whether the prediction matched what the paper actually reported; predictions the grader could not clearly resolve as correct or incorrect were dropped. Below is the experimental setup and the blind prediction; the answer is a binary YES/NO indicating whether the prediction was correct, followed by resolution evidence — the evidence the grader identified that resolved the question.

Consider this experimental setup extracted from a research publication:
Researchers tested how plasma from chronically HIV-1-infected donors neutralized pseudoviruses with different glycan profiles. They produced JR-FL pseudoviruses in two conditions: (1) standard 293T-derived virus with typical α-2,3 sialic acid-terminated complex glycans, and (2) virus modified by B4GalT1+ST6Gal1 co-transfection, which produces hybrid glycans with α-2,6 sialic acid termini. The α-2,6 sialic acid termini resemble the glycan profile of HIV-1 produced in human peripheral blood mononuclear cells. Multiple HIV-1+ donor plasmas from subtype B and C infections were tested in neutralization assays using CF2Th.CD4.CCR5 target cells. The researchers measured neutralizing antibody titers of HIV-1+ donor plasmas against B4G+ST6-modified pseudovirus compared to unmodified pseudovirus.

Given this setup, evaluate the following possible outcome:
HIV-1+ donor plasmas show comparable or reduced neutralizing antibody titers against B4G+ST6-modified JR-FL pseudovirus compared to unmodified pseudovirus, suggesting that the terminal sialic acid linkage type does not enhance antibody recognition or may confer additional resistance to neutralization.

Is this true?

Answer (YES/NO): NO